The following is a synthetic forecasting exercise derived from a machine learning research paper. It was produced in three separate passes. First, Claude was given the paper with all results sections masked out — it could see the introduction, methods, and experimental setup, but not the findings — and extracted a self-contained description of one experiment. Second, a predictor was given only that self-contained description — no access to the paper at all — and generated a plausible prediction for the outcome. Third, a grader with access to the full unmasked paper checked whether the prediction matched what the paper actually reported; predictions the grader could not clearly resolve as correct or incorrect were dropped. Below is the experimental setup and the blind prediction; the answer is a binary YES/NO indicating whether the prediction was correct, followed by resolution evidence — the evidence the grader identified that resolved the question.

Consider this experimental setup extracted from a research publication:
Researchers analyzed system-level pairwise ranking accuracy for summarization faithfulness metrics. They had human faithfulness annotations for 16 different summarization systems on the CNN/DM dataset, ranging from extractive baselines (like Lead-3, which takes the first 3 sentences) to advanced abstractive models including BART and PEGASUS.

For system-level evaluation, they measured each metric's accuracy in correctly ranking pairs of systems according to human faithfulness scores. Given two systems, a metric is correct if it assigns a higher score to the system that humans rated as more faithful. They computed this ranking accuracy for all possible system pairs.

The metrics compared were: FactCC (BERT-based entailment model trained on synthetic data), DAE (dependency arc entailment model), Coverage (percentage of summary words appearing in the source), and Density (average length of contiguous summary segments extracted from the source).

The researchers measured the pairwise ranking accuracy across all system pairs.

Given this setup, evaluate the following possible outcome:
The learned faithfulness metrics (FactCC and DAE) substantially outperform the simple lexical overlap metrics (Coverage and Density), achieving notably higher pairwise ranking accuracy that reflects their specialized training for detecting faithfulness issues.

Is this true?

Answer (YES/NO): NO